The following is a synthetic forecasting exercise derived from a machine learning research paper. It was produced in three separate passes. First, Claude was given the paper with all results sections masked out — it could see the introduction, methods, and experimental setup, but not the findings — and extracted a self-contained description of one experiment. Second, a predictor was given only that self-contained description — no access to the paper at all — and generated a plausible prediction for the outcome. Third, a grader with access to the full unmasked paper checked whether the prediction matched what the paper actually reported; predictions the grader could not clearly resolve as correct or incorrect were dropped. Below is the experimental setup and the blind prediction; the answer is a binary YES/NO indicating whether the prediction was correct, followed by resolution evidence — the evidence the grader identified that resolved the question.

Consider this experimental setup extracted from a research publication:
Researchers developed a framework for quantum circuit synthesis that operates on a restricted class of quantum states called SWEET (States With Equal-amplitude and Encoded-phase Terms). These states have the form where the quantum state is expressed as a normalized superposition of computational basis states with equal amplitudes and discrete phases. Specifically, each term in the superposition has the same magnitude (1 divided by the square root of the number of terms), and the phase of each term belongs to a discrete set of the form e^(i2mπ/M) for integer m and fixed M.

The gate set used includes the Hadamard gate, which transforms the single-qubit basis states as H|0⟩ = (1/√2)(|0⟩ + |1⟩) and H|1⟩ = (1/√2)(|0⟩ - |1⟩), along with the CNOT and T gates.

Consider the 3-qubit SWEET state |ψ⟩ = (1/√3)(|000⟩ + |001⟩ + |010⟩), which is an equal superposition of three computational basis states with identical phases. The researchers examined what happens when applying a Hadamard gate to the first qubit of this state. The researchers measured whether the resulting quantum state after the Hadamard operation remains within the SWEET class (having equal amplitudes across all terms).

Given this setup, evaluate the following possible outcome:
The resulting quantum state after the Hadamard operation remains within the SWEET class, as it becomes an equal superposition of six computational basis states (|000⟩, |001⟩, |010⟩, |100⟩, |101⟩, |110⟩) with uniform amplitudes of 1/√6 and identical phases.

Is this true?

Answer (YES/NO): NO